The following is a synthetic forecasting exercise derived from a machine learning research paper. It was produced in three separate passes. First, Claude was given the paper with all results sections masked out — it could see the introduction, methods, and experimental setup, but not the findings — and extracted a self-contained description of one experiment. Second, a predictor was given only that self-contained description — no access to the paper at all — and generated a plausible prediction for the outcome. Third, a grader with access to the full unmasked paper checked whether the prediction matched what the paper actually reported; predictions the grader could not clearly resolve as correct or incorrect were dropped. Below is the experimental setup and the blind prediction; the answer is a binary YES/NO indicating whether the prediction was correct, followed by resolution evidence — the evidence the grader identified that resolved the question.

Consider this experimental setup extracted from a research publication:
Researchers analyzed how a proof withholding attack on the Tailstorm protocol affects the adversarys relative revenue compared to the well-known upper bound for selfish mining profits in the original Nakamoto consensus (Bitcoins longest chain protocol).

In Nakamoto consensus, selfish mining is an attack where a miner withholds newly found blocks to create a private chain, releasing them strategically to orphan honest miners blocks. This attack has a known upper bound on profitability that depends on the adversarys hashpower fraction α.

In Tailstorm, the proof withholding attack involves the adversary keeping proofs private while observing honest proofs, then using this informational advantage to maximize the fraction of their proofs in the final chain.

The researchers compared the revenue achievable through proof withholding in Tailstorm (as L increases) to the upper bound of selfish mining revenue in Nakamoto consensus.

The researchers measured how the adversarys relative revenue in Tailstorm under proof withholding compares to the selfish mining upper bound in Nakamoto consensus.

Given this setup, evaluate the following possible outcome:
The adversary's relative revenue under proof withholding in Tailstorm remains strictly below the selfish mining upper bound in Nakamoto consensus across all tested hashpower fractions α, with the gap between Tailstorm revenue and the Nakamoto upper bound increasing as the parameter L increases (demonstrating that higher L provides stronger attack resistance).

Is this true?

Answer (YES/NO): NO